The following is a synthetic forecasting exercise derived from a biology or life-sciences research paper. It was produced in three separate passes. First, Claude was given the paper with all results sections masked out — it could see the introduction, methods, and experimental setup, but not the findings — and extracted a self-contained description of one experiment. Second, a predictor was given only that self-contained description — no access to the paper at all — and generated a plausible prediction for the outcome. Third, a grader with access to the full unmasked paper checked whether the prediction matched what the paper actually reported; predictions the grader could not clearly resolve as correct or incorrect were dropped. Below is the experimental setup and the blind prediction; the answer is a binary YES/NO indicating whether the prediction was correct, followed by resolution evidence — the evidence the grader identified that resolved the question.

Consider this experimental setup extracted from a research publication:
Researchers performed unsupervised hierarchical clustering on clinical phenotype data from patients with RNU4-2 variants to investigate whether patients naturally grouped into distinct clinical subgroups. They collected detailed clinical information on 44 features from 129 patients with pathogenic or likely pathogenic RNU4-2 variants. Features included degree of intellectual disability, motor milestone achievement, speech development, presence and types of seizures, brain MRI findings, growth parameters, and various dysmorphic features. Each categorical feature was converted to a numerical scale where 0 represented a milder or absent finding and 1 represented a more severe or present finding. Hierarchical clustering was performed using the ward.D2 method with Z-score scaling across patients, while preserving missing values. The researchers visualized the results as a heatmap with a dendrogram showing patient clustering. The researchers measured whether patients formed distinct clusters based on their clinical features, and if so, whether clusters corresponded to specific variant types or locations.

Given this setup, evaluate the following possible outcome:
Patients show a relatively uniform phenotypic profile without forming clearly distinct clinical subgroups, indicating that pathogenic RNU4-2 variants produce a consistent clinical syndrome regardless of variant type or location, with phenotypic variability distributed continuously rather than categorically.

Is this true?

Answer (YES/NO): NO